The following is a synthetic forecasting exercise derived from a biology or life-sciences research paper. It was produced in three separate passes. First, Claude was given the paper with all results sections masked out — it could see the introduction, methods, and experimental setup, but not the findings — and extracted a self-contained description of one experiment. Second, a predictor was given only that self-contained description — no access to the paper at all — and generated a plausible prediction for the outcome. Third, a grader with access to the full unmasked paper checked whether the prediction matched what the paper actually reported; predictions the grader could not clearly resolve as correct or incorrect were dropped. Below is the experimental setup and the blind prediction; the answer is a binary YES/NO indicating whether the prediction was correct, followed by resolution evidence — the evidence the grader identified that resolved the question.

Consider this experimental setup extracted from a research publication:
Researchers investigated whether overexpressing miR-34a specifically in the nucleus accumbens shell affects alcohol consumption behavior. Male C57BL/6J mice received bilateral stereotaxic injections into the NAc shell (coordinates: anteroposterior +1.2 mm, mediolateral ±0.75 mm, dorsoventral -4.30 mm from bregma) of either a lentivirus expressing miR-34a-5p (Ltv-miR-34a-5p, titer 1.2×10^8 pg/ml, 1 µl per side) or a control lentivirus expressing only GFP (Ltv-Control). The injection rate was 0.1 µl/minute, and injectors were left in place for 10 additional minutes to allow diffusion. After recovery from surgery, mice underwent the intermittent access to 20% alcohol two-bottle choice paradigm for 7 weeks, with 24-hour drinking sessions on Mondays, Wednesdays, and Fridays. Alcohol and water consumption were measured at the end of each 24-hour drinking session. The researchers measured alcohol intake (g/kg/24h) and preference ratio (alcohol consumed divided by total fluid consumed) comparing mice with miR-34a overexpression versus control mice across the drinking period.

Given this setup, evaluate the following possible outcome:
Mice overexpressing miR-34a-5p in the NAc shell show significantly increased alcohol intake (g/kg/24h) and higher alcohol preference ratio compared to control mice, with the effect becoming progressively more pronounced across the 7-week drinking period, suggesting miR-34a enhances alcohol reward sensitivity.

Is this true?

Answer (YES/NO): NO